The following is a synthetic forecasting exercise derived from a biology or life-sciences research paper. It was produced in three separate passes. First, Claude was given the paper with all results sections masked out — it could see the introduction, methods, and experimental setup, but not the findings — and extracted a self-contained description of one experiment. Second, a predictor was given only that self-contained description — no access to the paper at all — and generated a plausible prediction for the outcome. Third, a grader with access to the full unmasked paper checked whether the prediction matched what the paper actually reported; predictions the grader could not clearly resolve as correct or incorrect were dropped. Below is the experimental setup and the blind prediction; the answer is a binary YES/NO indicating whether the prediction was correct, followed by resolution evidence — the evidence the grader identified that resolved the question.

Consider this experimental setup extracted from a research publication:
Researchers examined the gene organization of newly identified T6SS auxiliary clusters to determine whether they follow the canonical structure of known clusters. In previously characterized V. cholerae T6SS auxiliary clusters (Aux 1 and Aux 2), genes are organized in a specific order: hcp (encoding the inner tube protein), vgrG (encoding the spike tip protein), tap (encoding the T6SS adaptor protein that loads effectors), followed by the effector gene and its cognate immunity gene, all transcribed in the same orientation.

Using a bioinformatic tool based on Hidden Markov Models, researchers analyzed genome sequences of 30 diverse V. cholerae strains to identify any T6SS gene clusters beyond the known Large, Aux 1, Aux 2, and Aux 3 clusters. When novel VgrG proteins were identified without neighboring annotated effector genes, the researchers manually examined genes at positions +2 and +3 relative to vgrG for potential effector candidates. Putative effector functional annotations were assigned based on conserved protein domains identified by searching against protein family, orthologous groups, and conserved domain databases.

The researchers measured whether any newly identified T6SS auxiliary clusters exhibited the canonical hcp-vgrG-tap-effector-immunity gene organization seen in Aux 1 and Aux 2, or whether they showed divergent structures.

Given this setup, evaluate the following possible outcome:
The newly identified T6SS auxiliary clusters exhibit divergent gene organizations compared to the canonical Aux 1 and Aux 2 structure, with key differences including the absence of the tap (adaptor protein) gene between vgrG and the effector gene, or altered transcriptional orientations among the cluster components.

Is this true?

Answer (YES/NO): NO